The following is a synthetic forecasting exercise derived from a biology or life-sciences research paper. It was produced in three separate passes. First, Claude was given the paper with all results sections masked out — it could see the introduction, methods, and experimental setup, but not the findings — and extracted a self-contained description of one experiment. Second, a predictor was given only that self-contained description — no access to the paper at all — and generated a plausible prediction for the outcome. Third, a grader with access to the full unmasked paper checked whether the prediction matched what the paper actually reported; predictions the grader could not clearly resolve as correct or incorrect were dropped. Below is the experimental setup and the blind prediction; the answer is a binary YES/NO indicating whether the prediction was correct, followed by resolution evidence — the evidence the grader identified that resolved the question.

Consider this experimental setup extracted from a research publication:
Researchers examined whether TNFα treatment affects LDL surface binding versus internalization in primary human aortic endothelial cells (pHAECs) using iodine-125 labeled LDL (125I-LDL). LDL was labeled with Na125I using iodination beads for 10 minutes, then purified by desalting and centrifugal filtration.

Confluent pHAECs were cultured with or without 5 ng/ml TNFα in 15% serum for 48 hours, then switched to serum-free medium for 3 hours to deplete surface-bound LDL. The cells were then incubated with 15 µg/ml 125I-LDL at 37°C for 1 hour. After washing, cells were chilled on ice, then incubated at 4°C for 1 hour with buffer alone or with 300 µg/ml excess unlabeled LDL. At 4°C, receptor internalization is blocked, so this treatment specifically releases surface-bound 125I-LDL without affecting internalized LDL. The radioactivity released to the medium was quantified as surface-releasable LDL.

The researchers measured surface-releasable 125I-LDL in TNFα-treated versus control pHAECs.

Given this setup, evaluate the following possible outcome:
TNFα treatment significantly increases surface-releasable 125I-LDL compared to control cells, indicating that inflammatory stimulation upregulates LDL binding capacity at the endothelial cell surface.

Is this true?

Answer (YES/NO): YES